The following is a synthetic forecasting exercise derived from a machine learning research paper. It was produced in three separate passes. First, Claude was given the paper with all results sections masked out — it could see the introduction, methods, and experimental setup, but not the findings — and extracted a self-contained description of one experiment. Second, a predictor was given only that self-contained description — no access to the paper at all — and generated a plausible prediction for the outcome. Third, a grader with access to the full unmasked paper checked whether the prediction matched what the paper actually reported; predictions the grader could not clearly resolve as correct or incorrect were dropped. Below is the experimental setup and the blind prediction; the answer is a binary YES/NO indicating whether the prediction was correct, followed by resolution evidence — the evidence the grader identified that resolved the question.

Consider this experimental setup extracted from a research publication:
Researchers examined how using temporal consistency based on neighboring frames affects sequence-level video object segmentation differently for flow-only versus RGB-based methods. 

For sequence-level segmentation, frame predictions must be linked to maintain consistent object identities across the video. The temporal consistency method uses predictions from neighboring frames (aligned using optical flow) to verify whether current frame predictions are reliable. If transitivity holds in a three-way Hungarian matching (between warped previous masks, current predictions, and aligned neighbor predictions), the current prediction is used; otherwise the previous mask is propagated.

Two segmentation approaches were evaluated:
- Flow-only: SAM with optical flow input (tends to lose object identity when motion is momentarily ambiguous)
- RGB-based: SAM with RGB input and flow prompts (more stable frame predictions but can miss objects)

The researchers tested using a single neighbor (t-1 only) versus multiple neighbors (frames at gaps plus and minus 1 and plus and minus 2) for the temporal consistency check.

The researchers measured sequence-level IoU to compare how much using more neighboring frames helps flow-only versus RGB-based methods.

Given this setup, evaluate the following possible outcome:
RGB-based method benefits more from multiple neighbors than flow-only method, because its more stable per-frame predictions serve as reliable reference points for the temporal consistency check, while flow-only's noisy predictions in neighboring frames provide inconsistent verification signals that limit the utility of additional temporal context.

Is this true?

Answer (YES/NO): NO